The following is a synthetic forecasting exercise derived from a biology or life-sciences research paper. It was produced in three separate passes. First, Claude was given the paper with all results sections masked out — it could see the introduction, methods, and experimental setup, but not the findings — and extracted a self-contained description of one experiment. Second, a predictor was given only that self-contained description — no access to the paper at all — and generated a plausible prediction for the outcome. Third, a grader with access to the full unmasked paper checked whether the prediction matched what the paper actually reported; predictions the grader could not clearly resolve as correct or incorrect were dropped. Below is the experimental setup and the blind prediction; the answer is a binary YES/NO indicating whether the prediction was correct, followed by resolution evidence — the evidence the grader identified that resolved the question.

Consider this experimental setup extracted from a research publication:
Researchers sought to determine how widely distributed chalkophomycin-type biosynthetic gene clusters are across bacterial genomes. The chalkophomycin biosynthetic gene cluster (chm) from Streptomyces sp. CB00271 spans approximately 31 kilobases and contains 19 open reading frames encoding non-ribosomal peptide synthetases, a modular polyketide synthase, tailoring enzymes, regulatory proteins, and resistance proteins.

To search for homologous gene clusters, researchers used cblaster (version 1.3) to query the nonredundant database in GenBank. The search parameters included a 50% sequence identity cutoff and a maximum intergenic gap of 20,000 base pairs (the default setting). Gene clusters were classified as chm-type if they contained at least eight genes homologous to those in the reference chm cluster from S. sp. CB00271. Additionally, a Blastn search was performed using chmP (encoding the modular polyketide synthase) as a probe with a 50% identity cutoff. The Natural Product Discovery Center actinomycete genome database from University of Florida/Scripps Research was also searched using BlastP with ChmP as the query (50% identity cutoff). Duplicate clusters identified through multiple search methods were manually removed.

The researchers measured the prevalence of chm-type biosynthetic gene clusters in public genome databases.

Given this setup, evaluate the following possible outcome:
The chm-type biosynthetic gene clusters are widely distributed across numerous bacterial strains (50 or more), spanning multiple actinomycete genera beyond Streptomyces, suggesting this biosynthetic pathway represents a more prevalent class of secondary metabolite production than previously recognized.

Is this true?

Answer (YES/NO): YES